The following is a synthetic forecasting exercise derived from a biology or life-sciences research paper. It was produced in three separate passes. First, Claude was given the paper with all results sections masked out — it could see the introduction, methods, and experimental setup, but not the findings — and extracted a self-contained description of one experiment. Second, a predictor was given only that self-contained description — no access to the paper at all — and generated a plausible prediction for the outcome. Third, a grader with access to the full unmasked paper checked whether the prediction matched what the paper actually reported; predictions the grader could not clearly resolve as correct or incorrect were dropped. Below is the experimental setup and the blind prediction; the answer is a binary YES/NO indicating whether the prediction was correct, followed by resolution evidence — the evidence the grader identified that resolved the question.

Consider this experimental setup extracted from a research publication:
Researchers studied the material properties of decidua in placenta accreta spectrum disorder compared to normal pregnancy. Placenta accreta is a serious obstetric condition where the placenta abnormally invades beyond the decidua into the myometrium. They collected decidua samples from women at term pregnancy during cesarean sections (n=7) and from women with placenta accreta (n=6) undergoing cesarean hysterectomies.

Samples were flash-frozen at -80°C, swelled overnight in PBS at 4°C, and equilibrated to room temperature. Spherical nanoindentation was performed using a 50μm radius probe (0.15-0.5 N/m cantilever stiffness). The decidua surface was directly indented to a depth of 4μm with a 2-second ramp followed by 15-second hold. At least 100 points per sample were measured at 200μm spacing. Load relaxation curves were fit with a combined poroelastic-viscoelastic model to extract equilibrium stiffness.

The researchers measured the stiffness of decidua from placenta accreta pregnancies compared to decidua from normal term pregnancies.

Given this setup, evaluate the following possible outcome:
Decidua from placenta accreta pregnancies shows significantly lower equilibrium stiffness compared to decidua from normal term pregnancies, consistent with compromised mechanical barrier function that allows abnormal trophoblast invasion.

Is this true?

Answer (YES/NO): NO